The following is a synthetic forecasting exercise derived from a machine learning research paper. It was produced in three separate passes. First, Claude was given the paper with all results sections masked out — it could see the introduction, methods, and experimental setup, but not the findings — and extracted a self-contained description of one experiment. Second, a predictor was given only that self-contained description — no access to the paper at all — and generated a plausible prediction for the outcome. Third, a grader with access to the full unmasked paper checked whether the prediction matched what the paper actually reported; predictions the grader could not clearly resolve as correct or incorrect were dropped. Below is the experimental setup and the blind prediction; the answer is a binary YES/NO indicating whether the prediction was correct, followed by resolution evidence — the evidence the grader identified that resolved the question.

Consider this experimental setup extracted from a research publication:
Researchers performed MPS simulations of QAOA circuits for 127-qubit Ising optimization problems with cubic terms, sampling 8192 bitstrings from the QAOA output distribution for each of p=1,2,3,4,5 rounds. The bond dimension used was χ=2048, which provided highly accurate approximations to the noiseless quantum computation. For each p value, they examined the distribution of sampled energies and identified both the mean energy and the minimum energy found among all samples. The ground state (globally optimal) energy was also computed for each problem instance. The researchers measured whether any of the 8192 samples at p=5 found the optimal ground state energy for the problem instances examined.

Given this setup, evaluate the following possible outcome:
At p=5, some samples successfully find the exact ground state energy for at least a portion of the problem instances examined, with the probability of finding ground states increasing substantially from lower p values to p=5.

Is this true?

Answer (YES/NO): NO